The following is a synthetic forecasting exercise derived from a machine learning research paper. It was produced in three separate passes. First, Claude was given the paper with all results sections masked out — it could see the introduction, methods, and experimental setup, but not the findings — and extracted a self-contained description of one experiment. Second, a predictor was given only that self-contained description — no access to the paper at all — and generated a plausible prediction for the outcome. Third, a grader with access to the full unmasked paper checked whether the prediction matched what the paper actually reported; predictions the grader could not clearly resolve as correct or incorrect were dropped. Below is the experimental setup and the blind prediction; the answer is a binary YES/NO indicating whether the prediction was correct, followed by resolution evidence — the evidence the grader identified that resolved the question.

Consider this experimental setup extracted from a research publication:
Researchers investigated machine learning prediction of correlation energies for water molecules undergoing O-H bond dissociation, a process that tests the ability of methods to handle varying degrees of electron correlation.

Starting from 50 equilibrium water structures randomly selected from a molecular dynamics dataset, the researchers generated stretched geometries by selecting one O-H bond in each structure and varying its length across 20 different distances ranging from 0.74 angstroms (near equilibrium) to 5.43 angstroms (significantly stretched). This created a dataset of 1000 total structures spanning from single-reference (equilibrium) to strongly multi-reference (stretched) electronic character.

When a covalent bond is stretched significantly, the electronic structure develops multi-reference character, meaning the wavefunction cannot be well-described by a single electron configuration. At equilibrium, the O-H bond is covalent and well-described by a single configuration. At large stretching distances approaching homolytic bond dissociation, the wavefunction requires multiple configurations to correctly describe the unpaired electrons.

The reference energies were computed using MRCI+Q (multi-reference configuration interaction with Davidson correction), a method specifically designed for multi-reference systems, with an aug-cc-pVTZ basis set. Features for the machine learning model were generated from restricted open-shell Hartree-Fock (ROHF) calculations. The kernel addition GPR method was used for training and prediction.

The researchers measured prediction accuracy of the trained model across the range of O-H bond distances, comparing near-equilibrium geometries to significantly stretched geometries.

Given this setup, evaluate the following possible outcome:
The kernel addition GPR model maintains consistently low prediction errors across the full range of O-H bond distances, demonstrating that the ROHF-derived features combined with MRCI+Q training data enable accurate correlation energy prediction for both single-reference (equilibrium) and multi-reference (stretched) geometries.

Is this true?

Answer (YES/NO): YES